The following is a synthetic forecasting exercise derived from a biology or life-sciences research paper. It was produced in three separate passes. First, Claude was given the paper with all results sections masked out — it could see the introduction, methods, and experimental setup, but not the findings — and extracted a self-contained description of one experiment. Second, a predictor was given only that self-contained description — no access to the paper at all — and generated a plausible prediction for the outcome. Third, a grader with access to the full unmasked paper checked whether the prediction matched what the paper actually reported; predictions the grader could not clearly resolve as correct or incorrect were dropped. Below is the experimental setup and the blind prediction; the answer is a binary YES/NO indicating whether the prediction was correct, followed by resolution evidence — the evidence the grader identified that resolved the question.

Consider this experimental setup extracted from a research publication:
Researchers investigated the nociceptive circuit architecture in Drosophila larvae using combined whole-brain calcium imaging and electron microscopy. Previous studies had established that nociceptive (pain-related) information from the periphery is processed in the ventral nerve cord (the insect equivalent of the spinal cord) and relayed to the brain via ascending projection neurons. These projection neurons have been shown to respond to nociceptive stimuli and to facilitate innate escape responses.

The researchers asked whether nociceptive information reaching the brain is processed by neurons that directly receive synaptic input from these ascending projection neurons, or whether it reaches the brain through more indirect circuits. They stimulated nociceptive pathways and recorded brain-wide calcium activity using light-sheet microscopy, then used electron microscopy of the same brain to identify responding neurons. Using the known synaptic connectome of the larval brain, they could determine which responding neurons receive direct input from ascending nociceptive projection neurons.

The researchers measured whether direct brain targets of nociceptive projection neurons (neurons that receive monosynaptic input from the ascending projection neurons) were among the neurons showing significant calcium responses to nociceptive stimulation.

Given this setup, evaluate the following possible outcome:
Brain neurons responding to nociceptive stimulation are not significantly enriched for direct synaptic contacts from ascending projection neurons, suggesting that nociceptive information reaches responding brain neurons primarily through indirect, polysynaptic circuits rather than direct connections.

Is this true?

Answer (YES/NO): NO